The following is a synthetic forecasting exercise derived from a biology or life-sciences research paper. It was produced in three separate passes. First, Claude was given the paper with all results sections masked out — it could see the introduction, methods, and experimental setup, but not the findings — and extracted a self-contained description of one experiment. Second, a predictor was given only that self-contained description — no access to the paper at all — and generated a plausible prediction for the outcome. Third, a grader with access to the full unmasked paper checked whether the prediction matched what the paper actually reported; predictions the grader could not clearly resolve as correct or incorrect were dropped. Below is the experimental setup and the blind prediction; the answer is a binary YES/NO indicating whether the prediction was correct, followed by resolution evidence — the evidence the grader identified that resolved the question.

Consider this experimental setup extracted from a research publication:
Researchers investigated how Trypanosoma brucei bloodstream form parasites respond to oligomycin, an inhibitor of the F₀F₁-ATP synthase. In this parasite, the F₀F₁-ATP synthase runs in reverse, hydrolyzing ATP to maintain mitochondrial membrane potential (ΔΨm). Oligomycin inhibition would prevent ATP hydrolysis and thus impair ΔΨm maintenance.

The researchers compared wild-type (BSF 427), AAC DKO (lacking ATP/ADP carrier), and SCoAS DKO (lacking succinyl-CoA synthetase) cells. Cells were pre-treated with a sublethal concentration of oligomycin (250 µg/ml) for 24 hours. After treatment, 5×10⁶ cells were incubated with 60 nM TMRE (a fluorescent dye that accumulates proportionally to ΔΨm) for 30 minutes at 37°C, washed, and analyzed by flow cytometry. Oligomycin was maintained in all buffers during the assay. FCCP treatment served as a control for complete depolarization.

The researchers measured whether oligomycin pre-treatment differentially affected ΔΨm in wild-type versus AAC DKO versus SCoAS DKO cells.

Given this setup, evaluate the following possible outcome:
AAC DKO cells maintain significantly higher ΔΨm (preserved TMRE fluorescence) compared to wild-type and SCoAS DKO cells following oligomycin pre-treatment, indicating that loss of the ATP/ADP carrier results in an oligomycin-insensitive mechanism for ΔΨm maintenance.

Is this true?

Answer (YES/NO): NO